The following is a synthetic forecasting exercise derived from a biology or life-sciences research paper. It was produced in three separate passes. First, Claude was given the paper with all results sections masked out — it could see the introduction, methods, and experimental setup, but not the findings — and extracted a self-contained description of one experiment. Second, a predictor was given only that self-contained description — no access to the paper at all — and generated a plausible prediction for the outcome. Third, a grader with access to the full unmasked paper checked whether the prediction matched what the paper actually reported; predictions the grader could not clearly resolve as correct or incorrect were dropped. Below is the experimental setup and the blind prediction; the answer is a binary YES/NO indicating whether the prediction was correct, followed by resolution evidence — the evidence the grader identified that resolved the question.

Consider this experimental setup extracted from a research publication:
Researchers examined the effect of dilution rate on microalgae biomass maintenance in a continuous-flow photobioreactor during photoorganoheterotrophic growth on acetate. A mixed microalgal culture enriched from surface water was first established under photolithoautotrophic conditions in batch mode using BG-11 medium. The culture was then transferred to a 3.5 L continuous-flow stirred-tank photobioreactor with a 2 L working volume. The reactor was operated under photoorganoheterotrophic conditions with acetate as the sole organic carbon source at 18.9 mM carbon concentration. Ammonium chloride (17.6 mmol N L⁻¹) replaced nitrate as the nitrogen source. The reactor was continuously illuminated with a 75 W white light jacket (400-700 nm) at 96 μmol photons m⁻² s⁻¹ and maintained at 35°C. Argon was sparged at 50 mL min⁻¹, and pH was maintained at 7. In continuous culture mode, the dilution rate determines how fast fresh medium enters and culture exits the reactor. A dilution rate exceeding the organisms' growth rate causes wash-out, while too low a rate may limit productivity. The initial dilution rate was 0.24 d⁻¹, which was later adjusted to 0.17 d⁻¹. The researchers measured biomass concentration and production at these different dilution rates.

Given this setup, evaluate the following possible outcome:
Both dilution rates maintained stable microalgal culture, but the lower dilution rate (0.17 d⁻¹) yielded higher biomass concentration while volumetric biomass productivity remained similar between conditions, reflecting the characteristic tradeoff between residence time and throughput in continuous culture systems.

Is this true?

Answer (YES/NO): NO